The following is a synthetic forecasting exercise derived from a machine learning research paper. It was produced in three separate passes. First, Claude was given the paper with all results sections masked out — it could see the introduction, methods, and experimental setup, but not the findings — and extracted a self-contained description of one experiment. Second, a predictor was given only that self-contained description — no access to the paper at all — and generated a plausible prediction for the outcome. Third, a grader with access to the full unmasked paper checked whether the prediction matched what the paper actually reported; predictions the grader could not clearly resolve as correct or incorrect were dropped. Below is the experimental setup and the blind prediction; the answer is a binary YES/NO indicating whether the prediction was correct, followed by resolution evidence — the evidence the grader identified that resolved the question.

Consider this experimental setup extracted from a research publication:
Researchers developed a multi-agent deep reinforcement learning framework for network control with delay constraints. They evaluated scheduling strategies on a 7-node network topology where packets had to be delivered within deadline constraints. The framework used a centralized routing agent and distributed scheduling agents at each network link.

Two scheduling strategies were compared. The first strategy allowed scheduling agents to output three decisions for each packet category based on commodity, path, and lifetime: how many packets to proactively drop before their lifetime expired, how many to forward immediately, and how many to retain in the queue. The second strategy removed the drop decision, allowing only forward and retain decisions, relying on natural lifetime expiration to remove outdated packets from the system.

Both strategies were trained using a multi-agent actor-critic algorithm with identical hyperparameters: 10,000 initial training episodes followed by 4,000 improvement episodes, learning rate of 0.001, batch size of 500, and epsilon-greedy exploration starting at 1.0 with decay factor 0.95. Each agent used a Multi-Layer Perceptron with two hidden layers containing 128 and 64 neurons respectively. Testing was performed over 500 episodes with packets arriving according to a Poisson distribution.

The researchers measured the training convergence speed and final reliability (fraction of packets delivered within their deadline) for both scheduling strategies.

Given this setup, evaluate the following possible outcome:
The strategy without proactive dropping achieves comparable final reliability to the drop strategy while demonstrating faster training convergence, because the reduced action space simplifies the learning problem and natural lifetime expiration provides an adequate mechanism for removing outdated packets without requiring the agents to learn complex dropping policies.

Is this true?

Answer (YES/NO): NO